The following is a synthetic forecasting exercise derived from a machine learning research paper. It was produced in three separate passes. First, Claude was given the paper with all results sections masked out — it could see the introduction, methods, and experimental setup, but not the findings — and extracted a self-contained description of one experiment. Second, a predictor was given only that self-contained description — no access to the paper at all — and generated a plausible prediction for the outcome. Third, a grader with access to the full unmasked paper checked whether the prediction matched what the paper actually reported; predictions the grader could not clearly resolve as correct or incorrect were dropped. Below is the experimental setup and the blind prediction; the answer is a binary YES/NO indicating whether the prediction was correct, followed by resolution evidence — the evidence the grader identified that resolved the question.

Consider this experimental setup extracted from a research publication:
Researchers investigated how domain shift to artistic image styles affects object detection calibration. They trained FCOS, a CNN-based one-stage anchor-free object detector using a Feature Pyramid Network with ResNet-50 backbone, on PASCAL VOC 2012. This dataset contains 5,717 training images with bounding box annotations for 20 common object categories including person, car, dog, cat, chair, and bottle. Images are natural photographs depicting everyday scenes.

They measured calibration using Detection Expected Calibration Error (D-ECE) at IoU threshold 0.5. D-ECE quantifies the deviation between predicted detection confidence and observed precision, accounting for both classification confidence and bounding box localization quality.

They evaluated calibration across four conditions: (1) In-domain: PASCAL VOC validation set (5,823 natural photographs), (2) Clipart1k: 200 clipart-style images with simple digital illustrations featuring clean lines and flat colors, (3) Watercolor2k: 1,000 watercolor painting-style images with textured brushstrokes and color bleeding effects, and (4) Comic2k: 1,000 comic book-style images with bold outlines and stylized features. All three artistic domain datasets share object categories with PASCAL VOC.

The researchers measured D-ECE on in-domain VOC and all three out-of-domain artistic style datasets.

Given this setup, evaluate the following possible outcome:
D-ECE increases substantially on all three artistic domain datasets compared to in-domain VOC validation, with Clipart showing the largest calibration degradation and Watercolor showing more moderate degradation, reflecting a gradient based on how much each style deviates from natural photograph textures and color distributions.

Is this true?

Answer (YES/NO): NO